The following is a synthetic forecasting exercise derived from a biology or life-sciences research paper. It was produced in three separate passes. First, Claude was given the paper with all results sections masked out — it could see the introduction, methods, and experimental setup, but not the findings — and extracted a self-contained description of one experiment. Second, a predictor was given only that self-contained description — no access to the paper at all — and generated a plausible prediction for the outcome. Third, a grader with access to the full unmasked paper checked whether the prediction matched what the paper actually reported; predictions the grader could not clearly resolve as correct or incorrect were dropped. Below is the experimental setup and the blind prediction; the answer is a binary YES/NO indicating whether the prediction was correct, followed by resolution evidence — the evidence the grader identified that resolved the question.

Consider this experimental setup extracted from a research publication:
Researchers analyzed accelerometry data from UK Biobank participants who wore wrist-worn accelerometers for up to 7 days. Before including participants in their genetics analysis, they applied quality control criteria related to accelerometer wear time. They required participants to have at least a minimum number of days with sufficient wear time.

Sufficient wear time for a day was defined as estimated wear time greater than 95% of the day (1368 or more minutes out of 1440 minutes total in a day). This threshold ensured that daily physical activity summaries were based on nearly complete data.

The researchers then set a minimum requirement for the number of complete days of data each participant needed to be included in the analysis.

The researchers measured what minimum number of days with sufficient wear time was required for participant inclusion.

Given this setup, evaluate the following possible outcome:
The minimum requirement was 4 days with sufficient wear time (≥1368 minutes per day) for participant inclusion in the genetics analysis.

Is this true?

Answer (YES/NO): NO